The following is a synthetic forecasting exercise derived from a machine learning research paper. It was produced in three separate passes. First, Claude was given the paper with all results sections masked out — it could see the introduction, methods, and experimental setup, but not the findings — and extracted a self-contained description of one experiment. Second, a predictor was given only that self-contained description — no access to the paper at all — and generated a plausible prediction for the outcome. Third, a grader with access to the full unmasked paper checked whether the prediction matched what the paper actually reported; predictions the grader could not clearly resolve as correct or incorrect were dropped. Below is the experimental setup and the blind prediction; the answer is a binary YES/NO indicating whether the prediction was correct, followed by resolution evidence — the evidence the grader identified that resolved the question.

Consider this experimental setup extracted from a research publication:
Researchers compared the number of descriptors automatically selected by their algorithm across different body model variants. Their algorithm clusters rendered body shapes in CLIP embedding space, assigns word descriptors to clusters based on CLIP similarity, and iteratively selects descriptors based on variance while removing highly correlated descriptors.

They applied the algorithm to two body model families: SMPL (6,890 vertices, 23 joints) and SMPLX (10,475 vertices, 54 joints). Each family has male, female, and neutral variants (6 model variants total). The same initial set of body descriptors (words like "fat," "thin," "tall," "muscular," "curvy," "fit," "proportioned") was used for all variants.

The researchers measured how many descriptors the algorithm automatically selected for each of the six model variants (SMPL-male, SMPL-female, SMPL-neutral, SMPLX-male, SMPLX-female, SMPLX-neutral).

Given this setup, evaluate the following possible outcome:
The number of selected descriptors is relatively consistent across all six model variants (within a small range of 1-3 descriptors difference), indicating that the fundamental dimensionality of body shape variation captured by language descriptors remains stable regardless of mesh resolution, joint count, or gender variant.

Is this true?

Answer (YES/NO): NO